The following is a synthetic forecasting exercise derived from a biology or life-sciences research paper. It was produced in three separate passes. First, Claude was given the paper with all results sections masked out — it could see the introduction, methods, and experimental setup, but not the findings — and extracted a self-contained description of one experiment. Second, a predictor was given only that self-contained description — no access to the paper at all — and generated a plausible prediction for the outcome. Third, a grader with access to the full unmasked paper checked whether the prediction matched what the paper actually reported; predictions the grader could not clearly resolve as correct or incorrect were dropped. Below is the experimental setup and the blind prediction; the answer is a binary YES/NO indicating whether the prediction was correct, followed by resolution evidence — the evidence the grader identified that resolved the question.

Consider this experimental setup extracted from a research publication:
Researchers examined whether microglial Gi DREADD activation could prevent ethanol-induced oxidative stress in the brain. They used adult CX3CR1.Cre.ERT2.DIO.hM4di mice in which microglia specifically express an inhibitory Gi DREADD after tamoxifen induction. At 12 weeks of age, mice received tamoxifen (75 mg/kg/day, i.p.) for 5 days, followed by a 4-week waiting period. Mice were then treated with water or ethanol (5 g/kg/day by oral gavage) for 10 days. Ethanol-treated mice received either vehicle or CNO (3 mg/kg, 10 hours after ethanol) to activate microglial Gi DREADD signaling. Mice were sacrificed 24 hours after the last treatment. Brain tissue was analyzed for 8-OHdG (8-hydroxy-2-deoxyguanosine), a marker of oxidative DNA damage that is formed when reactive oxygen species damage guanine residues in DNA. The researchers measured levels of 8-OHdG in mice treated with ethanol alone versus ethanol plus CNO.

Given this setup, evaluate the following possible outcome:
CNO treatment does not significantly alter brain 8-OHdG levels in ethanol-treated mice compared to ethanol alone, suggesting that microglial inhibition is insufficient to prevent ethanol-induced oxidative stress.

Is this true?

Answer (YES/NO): NO